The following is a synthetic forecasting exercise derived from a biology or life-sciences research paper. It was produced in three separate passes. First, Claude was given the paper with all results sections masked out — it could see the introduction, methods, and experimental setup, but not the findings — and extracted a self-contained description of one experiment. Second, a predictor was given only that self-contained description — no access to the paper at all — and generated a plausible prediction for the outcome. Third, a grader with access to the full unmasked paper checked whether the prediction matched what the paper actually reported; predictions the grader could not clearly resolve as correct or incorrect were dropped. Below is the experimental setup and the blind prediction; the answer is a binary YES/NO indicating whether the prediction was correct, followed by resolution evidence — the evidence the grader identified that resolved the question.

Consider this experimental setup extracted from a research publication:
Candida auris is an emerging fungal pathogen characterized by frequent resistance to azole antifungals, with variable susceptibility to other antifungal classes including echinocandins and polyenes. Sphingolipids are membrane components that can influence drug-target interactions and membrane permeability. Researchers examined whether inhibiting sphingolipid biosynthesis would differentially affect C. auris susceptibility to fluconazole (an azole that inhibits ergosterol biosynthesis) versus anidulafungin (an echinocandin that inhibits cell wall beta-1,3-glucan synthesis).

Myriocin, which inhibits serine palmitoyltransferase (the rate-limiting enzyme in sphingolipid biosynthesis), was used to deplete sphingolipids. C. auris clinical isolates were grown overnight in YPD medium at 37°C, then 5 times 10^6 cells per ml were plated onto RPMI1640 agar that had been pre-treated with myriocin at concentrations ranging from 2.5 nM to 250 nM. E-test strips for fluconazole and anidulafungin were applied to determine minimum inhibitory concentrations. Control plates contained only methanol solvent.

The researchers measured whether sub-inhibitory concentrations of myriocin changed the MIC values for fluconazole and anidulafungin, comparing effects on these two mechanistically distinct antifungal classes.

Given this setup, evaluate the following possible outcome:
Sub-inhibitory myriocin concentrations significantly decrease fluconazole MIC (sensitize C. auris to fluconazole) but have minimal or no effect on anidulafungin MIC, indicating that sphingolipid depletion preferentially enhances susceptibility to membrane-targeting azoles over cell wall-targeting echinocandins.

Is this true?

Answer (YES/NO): NO